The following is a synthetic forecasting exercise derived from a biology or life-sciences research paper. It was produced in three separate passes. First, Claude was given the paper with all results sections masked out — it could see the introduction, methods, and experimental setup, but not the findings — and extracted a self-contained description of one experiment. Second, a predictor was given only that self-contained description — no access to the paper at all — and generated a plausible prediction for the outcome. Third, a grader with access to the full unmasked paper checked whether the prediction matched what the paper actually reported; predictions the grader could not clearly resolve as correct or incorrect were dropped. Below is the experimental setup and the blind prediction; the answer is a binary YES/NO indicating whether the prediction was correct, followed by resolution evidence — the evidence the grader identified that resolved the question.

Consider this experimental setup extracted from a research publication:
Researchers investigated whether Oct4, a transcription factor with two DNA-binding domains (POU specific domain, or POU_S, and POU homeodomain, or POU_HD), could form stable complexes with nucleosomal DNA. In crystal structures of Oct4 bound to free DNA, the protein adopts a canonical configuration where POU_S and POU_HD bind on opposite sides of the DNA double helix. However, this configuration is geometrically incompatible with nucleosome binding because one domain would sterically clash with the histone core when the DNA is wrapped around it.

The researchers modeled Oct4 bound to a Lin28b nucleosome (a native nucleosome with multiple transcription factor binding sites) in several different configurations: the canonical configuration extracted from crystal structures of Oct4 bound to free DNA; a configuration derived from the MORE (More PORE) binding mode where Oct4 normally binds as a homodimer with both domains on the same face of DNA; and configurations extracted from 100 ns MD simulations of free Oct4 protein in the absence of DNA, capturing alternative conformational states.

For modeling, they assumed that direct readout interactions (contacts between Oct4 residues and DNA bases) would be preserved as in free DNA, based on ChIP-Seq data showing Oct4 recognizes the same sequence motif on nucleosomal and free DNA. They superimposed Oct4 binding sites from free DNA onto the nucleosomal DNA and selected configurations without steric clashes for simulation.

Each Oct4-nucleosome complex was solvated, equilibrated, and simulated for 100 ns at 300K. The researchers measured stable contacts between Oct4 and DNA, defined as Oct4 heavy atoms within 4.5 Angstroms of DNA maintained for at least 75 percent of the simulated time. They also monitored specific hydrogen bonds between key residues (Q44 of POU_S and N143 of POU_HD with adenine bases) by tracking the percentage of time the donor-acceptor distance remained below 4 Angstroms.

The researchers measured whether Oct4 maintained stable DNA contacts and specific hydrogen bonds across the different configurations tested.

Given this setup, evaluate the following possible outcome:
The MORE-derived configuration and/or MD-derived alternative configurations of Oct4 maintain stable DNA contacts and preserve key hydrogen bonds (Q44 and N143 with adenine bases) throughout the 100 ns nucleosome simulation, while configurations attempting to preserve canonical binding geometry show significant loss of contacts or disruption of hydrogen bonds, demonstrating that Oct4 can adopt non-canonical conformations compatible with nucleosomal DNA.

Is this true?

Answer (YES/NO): NO